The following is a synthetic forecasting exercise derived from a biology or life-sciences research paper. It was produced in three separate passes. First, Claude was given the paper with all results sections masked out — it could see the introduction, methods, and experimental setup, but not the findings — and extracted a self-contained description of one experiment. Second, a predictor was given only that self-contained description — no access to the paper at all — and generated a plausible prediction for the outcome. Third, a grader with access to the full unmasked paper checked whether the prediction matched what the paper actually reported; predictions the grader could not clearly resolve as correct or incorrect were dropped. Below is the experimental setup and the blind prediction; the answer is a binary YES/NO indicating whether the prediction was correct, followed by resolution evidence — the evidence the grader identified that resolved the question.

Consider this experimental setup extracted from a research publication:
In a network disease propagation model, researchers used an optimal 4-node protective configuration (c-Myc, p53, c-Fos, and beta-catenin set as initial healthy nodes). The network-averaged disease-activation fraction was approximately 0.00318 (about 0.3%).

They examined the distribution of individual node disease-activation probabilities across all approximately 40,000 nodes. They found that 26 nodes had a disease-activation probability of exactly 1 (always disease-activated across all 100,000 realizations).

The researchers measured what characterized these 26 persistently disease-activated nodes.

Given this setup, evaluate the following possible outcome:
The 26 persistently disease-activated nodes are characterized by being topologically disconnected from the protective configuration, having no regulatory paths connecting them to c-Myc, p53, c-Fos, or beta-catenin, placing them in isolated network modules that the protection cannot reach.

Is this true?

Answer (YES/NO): NO